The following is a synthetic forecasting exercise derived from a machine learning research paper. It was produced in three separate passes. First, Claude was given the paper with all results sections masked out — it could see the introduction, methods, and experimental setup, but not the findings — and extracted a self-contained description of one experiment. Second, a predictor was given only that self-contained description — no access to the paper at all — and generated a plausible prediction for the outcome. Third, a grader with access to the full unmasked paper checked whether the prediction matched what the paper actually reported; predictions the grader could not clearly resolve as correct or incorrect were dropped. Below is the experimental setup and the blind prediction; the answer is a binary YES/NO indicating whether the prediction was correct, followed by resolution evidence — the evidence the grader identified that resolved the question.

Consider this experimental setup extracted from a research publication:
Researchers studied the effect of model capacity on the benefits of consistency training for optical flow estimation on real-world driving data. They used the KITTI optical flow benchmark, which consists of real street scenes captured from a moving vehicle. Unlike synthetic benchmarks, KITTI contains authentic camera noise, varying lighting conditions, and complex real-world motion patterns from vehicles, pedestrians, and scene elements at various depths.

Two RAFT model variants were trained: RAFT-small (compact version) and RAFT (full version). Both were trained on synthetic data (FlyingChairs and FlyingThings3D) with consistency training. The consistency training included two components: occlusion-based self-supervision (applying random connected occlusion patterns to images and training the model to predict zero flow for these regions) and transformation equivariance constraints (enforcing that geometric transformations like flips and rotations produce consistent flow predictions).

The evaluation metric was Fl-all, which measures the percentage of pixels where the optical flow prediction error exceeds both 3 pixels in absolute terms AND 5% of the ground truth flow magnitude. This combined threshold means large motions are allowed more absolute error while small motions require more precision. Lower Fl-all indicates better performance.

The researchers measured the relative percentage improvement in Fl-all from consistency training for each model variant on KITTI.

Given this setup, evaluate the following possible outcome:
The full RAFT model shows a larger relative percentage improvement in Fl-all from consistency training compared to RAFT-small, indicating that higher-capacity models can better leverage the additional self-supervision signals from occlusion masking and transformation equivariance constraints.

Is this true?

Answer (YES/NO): NO